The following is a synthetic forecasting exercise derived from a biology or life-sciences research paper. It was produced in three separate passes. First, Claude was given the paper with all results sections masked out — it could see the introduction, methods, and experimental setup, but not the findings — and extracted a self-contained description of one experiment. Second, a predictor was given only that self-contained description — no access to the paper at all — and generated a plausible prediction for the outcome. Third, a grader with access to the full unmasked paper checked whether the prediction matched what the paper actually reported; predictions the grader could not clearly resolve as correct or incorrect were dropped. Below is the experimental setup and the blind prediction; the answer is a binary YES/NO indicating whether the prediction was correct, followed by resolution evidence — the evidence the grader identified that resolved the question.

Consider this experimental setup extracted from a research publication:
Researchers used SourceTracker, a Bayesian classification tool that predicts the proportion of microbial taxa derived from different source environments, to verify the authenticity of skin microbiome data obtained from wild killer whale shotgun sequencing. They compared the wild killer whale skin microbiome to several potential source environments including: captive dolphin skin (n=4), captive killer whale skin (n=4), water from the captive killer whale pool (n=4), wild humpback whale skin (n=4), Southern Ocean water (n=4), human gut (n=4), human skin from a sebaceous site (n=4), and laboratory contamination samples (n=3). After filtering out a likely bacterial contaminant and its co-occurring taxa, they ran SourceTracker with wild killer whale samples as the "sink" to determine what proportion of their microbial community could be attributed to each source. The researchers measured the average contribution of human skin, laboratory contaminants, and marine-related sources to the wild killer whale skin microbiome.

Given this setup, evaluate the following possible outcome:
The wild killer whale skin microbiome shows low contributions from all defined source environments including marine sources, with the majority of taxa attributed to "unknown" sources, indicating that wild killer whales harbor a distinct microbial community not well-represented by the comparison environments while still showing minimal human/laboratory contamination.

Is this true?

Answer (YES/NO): NO